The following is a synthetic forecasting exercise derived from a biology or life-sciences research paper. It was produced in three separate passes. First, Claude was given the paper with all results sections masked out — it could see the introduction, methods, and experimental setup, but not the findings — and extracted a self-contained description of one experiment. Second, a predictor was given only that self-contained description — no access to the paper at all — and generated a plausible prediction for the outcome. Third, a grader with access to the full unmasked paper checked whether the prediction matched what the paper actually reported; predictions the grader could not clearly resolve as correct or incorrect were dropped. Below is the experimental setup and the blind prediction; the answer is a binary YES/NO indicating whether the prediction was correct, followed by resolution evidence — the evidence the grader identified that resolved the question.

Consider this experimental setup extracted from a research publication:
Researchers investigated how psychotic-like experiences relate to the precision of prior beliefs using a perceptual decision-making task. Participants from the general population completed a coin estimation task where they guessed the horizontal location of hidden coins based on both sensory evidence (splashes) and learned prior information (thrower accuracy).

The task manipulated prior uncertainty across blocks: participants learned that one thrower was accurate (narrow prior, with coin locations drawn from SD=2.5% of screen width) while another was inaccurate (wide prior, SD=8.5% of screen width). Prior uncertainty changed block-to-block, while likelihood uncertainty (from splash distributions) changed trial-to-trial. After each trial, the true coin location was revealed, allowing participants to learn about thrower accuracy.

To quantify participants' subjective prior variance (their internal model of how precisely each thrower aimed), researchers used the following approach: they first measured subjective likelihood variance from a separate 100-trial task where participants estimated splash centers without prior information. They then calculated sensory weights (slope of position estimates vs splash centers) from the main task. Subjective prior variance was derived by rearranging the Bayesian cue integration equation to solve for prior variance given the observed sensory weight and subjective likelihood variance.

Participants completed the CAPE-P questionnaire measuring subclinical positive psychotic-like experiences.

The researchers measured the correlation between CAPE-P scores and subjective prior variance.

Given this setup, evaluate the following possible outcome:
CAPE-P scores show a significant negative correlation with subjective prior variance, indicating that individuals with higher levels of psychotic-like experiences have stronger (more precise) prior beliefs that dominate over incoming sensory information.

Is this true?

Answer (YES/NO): NO